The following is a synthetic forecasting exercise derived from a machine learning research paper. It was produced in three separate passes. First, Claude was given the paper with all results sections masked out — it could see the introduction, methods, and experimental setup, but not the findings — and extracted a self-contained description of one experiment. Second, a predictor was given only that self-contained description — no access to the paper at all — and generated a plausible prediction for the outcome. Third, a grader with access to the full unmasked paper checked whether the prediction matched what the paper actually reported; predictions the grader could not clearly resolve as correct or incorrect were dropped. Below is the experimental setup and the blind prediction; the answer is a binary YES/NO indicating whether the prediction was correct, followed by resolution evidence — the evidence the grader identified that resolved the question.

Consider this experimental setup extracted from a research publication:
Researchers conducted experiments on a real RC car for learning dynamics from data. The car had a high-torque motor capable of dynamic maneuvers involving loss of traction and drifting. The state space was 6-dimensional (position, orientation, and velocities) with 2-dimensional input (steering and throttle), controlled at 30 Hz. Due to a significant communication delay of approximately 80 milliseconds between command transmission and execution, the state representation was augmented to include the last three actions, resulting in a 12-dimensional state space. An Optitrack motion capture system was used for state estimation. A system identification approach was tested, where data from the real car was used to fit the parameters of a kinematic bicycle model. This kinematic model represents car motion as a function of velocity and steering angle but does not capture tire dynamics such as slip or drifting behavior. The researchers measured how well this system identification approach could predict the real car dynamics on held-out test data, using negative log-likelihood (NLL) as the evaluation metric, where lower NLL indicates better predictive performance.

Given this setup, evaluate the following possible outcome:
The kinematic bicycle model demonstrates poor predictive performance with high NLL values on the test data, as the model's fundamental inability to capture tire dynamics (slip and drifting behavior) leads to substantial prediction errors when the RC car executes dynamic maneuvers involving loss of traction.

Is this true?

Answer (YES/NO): YES